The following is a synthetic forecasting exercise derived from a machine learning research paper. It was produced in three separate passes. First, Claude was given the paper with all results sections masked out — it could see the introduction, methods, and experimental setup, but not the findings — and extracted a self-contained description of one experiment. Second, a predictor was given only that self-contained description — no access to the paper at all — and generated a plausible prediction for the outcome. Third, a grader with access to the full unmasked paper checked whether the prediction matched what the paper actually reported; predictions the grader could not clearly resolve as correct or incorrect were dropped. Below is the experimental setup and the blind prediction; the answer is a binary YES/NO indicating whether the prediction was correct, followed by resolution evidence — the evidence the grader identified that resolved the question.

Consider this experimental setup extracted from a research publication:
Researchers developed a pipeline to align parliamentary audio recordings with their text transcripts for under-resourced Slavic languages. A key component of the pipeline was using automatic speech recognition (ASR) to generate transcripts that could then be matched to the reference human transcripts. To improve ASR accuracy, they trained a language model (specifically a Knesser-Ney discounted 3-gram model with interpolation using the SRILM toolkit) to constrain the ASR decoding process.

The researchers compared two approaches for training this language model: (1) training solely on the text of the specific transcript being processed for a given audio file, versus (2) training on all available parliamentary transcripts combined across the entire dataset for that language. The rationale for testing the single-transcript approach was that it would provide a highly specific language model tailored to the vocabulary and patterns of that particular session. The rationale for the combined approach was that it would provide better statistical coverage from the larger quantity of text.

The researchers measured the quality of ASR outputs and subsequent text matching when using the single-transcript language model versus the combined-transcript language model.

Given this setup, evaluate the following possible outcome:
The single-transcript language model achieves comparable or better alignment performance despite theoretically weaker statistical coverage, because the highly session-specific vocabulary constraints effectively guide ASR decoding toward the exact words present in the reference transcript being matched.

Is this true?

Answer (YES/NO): NO